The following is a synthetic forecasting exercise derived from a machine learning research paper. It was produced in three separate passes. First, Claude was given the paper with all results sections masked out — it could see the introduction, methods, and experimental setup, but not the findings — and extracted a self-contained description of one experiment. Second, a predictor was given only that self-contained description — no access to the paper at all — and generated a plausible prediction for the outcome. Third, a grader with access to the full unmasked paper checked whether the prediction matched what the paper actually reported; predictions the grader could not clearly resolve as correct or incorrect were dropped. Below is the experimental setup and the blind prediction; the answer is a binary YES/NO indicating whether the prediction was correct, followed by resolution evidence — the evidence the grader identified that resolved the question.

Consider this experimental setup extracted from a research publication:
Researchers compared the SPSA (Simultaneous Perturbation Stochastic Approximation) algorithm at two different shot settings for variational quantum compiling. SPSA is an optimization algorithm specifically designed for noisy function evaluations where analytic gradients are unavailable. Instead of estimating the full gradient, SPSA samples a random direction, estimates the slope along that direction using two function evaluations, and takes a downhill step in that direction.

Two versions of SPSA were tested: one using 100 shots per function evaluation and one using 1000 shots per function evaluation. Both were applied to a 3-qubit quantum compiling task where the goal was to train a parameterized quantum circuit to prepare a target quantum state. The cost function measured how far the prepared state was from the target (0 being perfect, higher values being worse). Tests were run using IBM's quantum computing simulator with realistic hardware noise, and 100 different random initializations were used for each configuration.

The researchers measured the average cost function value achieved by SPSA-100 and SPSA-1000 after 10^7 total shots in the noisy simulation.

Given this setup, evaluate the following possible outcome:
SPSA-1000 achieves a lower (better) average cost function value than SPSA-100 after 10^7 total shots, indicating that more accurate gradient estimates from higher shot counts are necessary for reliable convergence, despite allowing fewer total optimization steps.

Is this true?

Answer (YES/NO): NO